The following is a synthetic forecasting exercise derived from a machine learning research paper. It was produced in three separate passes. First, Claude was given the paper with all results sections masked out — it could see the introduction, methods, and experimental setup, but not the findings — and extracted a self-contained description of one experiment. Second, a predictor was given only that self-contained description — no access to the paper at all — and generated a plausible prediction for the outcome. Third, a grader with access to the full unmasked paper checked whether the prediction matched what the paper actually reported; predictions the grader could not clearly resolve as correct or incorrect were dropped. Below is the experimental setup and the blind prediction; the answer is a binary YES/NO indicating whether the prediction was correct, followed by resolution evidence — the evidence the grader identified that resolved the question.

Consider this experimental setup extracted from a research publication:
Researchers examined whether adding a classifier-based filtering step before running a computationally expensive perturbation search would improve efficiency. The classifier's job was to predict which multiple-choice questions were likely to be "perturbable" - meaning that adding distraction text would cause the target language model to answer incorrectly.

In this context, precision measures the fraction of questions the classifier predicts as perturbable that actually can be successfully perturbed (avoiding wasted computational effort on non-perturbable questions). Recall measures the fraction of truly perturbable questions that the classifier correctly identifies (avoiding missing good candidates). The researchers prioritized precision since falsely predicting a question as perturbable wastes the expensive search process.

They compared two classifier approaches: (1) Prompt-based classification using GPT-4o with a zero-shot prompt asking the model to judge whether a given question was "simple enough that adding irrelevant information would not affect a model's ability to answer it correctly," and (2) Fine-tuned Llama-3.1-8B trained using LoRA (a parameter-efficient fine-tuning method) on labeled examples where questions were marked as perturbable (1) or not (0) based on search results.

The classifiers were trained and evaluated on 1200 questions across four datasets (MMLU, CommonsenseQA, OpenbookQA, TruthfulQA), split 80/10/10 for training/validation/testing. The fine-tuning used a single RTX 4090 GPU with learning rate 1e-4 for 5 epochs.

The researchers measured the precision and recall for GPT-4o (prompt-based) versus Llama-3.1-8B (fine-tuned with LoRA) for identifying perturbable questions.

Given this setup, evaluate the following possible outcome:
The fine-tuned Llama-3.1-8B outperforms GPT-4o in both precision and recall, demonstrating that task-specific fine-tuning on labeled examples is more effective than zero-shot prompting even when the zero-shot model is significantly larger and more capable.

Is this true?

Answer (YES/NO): NO